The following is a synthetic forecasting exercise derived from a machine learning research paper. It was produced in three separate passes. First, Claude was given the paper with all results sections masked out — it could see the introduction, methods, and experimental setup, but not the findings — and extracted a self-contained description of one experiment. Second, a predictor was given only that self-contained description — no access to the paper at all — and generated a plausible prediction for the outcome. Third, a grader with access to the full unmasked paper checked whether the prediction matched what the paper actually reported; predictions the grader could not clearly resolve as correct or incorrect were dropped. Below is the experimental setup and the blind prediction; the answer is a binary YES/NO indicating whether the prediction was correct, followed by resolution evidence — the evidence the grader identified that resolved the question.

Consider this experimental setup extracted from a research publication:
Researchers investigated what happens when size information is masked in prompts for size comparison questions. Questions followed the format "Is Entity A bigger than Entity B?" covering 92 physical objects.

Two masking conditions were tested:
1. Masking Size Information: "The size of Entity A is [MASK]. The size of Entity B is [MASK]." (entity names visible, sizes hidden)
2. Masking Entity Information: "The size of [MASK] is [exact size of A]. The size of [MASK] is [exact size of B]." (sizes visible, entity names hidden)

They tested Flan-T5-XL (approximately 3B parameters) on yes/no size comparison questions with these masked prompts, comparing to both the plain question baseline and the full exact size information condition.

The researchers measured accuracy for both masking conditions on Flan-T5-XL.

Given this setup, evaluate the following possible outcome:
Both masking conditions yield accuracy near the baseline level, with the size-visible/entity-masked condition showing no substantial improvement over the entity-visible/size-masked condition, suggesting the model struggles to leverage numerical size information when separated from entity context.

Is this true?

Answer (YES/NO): NO